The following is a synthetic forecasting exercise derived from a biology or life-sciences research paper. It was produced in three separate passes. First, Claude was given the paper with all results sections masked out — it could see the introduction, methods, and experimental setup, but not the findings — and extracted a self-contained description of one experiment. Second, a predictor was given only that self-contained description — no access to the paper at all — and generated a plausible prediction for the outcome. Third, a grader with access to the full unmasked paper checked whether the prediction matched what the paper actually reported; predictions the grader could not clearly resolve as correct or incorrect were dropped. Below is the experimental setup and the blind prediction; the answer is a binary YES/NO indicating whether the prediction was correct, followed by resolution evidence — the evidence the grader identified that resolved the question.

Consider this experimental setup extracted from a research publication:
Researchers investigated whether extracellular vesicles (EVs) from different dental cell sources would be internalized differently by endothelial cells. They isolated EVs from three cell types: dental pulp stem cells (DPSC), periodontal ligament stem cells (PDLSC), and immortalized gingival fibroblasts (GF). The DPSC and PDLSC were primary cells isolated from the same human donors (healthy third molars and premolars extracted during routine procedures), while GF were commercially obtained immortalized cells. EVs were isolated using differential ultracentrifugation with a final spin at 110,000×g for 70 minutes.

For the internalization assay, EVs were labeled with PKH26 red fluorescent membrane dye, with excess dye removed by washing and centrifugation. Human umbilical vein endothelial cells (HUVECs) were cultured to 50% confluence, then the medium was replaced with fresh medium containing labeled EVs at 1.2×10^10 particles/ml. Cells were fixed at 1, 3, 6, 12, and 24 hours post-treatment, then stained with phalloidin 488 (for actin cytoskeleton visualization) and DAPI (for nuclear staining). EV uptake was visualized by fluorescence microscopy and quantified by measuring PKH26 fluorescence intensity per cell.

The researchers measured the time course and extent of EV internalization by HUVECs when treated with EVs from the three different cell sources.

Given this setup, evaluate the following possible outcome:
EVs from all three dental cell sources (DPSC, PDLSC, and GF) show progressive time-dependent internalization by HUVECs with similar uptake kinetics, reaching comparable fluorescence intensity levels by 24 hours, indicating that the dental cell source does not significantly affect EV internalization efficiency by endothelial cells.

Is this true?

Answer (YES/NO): NO